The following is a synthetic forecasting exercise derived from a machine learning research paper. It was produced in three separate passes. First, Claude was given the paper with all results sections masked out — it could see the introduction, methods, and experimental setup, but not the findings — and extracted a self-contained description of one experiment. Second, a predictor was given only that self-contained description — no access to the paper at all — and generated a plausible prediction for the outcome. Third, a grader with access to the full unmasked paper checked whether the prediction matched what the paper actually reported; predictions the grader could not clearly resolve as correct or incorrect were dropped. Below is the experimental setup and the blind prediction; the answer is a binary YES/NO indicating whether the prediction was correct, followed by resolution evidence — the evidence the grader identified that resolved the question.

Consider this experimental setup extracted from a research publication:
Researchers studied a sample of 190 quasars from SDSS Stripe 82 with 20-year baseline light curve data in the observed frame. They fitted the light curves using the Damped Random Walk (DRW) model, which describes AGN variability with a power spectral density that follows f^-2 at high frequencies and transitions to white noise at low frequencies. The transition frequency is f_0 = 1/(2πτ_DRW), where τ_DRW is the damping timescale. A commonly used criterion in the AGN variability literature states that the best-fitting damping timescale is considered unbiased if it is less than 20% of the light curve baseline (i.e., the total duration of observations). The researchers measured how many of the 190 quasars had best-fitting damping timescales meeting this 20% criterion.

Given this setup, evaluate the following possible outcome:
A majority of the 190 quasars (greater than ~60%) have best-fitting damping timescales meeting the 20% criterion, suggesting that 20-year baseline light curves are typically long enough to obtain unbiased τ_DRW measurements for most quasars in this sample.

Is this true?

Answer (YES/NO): NO